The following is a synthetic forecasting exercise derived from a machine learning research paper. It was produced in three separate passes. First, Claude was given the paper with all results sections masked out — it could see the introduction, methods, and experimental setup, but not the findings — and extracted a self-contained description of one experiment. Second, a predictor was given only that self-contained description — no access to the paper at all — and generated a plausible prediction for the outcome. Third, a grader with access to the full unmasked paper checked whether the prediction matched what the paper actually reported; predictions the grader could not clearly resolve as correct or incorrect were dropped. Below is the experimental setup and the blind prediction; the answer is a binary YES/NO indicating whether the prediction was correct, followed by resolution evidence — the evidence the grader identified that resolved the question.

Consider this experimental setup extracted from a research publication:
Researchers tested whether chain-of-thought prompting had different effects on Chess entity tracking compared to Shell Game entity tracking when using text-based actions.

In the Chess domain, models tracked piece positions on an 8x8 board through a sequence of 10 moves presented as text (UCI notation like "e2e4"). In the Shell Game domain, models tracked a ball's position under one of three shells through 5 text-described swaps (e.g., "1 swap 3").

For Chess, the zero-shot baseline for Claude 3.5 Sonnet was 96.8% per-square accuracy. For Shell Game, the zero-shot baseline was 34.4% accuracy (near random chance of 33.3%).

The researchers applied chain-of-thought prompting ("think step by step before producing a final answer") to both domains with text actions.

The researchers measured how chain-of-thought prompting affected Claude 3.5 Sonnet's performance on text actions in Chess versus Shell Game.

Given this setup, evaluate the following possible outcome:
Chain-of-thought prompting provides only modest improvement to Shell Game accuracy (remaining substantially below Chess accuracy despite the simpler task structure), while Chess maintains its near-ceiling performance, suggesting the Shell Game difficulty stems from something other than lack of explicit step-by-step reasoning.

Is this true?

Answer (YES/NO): NO